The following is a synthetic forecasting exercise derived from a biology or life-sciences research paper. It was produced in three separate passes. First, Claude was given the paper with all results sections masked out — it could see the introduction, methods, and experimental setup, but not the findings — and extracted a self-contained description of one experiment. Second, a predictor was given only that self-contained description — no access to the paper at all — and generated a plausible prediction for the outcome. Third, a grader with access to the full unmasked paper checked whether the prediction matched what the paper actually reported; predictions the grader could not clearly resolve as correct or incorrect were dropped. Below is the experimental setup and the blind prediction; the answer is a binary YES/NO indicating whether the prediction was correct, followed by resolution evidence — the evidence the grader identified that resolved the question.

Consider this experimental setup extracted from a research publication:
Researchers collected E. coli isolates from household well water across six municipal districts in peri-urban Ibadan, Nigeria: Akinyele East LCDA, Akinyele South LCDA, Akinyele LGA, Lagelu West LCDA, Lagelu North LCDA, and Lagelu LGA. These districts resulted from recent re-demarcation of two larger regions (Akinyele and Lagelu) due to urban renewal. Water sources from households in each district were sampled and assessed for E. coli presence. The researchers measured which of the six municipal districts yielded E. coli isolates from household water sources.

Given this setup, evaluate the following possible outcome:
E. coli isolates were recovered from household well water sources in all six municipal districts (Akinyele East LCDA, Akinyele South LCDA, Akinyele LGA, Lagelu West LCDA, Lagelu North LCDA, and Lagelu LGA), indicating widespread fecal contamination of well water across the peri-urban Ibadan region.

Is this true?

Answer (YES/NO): NO